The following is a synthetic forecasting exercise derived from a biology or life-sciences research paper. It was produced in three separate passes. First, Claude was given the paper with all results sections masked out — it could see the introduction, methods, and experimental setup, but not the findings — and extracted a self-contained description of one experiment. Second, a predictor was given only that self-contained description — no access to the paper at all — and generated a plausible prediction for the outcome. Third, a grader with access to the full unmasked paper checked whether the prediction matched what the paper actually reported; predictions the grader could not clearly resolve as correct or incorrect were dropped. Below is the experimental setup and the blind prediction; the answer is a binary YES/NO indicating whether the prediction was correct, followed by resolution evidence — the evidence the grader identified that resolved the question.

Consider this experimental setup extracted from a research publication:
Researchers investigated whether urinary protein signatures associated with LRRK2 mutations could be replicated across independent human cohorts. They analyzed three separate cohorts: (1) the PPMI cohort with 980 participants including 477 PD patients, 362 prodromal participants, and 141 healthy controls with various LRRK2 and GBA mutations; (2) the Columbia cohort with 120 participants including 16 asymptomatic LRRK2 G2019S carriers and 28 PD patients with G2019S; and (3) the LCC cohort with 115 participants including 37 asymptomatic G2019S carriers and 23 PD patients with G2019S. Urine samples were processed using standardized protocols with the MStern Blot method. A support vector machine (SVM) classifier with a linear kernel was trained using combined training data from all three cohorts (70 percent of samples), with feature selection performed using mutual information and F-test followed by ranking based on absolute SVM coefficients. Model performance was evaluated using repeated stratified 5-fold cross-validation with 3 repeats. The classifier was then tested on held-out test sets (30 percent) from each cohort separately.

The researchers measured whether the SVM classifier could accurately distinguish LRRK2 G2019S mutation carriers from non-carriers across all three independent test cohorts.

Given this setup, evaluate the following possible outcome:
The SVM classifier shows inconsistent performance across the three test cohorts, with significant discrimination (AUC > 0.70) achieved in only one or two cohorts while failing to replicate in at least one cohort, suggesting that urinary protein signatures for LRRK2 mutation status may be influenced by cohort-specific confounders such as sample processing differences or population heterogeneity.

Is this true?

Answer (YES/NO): NO